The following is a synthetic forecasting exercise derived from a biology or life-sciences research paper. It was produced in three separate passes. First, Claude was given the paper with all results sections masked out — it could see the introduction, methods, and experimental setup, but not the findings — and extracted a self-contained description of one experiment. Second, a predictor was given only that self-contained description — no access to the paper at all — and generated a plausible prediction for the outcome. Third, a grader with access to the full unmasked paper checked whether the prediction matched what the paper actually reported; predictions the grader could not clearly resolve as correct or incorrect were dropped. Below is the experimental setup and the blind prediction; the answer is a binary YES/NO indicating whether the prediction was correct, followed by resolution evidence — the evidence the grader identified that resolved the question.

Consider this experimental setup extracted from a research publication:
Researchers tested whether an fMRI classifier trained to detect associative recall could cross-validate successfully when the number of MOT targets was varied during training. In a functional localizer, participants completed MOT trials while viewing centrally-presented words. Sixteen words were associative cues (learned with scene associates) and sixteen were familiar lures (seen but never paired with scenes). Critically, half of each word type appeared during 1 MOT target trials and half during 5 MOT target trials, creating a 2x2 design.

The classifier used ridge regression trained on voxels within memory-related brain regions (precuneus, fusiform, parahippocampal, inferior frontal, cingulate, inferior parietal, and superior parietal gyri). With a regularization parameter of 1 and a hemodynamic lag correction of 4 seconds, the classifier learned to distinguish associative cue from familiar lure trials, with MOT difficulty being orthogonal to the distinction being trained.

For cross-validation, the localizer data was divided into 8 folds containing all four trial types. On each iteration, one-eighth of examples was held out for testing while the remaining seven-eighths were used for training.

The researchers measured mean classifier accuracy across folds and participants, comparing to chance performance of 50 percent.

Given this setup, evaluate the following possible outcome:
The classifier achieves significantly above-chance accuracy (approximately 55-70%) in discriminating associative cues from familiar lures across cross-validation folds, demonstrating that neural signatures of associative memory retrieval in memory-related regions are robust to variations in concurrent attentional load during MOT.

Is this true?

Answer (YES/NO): YES